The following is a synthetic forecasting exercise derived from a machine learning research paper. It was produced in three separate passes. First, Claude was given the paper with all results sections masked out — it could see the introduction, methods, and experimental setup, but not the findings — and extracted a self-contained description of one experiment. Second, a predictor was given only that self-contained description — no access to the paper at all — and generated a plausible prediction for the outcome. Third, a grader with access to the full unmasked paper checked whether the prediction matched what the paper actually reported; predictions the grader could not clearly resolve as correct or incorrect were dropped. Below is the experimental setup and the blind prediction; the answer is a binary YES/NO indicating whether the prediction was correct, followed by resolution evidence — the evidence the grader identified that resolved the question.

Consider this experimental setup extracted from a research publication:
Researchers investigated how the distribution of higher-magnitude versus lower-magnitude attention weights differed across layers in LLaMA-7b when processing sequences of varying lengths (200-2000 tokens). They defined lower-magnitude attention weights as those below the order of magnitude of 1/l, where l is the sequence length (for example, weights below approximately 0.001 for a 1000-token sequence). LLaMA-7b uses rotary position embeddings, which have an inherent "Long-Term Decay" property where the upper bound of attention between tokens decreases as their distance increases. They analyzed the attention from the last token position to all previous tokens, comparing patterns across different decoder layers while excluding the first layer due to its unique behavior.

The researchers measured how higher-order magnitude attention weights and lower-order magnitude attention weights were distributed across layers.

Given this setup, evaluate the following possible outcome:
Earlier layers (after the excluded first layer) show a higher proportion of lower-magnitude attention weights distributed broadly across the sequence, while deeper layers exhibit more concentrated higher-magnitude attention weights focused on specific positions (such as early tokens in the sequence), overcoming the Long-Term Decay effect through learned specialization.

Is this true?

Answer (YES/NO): NO